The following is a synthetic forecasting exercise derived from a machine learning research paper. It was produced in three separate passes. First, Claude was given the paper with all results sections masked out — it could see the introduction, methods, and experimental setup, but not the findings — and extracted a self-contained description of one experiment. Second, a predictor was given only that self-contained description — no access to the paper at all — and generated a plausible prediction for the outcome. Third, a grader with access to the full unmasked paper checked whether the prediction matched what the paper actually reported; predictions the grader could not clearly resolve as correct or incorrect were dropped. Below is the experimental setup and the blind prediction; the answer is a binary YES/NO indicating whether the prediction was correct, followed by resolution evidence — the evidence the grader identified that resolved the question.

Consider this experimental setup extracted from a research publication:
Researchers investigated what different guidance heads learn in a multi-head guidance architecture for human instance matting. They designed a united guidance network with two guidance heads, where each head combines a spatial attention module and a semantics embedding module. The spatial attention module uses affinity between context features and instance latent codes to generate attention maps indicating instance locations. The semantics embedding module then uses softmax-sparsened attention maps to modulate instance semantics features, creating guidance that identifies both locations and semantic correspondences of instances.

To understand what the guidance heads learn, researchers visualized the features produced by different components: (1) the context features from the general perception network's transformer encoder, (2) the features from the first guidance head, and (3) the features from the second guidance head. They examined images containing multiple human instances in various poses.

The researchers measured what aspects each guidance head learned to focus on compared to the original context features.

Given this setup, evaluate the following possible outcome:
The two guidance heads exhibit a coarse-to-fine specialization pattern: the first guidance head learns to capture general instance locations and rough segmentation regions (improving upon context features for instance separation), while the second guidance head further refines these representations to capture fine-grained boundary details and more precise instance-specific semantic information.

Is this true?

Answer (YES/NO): NO